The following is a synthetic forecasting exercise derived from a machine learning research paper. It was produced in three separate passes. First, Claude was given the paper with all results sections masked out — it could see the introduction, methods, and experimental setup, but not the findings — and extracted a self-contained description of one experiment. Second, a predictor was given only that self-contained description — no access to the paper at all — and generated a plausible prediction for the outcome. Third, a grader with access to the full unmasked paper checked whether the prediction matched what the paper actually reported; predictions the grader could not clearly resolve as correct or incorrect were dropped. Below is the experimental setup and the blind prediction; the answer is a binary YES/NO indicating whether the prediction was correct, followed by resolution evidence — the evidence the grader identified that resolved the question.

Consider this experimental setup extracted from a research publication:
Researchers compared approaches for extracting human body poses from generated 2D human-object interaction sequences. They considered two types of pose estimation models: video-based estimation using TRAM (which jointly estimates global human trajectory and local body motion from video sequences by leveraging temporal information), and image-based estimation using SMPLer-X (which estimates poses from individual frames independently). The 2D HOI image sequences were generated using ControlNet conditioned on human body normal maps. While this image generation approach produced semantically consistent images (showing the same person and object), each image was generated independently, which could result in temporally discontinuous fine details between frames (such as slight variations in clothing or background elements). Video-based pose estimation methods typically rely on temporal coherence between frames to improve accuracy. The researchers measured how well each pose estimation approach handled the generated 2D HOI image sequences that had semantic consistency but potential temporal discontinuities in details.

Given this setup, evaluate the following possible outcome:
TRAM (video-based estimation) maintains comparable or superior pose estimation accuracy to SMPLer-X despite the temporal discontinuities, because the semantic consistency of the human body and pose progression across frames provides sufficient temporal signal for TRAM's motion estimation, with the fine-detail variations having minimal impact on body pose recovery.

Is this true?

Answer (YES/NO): NO